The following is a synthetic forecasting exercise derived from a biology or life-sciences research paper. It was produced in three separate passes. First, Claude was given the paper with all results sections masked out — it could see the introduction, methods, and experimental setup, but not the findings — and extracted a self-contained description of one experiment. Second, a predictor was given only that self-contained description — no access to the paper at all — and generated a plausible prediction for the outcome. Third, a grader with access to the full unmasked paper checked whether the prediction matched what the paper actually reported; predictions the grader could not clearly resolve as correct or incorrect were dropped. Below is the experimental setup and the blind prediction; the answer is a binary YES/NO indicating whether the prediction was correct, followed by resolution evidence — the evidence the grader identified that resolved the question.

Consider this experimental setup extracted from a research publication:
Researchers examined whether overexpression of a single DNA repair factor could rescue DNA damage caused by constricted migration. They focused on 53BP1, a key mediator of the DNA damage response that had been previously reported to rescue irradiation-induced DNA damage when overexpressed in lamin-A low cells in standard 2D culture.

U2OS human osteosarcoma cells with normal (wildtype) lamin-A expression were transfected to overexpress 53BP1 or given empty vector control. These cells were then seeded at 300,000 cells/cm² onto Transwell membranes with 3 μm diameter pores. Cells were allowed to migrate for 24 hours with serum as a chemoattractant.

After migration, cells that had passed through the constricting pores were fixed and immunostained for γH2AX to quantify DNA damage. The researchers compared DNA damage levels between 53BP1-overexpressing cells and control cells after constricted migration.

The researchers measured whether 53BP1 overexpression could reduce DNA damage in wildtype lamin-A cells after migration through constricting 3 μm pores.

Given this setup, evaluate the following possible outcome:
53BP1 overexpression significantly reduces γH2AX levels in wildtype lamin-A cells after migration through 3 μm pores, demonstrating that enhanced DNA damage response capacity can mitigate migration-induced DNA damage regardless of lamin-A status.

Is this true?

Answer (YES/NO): NO